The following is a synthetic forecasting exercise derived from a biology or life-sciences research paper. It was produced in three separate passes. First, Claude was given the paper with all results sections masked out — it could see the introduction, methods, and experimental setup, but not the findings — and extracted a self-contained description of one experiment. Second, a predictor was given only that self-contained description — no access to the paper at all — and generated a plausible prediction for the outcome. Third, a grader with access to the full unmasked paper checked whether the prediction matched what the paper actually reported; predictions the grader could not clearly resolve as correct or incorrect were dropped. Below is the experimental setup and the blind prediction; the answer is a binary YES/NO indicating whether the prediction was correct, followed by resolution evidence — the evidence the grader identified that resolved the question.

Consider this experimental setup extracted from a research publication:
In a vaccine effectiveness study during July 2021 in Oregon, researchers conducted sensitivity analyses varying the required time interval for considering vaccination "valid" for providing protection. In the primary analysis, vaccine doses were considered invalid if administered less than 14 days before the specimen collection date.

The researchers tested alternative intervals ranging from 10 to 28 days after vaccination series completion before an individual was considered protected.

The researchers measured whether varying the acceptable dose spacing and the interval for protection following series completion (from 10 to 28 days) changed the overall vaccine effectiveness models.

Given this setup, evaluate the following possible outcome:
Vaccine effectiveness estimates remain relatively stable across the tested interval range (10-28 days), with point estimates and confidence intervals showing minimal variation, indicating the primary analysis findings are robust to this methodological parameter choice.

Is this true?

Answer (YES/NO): YES